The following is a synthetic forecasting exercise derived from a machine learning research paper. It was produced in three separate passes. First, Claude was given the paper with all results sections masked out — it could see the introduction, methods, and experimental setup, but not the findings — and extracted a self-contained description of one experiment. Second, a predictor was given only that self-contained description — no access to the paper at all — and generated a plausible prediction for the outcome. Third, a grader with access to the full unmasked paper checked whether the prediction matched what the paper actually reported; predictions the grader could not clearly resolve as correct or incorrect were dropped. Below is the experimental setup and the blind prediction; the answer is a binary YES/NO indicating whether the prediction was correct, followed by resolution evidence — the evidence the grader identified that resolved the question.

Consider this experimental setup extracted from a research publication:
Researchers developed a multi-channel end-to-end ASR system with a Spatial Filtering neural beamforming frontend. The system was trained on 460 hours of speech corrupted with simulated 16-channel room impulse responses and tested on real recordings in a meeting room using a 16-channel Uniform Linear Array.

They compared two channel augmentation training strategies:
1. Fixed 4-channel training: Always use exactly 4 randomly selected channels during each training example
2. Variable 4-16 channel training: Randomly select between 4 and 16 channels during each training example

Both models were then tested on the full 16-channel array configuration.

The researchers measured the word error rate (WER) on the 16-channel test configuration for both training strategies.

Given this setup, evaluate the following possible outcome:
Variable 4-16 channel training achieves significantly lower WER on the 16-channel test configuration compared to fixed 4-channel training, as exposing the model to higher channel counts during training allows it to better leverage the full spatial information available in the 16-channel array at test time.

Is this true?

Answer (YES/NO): YES